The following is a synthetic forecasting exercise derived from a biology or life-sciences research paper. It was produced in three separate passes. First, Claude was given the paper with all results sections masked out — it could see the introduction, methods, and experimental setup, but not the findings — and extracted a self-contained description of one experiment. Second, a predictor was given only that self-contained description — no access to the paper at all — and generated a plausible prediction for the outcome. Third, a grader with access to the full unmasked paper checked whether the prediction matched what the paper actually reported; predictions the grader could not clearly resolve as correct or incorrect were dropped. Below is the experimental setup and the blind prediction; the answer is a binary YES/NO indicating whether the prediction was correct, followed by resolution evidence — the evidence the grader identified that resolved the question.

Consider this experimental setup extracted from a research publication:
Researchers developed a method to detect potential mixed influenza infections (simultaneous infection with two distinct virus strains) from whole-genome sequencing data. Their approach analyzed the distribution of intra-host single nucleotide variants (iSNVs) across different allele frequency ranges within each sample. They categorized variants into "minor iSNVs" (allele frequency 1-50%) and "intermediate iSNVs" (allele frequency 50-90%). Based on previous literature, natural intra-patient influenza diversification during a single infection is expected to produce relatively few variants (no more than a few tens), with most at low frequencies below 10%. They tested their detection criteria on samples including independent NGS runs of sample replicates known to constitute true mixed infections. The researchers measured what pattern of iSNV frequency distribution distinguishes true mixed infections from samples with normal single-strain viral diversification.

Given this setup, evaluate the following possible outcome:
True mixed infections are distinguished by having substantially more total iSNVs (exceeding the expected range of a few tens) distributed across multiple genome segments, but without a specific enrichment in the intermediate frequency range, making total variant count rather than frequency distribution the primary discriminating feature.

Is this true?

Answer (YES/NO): NO